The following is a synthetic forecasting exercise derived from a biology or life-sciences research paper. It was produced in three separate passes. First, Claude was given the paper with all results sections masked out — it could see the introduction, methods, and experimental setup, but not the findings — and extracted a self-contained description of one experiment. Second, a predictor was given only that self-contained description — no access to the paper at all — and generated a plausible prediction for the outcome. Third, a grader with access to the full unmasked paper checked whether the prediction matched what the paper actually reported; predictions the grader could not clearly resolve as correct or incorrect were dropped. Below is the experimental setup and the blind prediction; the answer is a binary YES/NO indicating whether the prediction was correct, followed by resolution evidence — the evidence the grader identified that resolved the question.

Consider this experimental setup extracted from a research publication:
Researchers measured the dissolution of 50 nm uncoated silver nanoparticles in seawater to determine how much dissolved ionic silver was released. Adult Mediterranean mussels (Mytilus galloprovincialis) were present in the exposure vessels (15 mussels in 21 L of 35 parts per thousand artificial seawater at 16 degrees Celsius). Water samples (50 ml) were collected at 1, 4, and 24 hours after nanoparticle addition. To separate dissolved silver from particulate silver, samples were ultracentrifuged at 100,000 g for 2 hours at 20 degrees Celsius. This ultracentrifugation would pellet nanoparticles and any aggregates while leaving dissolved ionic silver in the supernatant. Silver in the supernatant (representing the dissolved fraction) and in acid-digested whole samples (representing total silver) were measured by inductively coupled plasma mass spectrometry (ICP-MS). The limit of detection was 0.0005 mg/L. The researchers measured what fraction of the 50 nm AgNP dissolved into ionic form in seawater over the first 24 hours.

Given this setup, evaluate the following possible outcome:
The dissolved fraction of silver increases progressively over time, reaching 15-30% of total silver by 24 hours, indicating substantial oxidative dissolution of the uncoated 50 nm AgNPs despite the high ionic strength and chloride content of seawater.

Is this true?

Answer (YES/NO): NO